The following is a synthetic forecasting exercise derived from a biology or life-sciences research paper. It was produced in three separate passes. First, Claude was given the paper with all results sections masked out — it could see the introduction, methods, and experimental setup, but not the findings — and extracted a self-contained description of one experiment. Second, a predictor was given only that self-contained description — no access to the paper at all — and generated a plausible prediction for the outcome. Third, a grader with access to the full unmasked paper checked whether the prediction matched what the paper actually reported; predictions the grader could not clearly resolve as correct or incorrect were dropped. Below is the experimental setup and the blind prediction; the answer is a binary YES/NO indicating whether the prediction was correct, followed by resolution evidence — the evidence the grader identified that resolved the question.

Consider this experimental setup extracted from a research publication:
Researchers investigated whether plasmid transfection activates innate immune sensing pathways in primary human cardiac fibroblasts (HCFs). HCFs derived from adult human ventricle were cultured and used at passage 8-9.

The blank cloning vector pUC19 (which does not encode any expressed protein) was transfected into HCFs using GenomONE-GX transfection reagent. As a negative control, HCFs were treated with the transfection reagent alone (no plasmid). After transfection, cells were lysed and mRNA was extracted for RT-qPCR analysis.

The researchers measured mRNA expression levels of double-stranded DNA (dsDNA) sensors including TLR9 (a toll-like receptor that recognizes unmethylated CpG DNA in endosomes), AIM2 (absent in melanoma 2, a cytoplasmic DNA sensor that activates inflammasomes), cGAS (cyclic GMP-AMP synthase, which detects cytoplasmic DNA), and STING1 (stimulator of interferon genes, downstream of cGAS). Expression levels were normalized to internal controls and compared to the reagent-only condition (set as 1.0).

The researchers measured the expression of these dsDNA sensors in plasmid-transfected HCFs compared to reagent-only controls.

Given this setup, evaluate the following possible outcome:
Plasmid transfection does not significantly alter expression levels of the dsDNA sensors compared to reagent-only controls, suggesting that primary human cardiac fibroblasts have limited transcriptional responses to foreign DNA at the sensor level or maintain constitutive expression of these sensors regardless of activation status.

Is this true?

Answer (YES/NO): NO